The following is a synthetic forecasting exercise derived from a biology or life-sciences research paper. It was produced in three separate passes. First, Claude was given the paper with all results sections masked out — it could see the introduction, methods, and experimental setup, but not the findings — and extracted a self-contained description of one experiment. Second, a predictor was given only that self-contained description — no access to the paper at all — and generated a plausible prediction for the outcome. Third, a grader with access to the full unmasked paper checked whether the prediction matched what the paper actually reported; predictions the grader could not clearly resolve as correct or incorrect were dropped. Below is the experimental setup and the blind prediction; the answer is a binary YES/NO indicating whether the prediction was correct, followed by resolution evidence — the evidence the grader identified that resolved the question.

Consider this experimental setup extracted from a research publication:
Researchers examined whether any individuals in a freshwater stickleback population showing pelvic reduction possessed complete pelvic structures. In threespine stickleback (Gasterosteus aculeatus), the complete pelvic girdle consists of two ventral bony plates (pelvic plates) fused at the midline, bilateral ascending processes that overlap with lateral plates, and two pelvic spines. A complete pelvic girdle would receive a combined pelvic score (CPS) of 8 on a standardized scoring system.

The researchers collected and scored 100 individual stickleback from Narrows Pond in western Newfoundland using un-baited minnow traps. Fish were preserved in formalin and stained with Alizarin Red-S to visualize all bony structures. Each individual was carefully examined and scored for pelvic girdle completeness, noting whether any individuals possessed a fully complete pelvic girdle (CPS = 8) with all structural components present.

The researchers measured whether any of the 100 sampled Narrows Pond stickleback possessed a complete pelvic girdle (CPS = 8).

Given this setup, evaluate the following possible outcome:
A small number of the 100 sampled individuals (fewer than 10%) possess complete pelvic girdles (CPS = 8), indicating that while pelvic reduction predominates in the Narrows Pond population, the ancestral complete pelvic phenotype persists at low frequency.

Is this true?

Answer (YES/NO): NO